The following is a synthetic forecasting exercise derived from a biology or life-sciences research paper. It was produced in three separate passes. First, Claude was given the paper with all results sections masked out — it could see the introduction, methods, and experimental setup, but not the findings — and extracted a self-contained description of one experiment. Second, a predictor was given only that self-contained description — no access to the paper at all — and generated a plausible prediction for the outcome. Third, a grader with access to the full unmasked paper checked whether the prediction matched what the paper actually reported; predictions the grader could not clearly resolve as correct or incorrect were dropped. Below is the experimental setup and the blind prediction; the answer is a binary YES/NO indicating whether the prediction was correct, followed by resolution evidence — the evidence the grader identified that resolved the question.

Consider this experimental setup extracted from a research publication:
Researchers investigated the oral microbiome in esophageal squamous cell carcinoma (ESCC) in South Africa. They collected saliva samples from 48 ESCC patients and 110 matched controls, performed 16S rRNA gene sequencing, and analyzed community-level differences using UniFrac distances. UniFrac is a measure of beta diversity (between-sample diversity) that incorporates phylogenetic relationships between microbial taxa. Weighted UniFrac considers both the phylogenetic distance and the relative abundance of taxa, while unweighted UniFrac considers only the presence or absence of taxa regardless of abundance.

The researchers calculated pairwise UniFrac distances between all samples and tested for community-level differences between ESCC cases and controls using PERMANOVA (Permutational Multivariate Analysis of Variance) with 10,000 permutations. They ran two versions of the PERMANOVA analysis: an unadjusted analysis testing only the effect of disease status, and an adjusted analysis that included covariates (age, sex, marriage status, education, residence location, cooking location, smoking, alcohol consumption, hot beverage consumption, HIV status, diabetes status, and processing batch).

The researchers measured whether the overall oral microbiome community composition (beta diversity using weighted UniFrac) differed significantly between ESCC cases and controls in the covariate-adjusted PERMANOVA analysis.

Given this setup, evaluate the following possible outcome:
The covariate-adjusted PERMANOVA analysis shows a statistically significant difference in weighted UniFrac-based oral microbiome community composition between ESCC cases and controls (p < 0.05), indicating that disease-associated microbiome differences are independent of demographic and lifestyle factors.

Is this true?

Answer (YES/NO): NO